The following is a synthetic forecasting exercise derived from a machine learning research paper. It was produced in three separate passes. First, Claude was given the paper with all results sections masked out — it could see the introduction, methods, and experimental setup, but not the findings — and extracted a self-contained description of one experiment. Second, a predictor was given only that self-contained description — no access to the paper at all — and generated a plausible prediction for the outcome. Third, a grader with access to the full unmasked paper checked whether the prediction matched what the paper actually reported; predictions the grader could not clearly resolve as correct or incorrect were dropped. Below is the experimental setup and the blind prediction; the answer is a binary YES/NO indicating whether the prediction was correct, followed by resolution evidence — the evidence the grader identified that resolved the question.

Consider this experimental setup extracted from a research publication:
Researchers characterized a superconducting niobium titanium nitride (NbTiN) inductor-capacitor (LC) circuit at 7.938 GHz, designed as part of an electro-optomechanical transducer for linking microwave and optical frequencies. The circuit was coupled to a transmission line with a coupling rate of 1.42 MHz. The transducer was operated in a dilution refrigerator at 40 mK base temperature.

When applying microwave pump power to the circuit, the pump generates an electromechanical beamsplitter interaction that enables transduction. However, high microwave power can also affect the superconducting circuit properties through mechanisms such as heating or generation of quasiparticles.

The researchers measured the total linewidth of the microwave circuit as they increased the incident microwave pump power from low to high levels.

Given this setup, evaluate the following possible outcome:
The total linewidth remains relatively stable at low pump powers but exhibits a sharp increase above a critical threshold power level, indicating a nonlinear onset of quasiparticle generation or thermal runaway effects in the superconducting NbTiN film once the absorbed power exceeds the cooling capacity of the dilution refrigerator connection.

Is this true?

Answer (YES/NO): NO